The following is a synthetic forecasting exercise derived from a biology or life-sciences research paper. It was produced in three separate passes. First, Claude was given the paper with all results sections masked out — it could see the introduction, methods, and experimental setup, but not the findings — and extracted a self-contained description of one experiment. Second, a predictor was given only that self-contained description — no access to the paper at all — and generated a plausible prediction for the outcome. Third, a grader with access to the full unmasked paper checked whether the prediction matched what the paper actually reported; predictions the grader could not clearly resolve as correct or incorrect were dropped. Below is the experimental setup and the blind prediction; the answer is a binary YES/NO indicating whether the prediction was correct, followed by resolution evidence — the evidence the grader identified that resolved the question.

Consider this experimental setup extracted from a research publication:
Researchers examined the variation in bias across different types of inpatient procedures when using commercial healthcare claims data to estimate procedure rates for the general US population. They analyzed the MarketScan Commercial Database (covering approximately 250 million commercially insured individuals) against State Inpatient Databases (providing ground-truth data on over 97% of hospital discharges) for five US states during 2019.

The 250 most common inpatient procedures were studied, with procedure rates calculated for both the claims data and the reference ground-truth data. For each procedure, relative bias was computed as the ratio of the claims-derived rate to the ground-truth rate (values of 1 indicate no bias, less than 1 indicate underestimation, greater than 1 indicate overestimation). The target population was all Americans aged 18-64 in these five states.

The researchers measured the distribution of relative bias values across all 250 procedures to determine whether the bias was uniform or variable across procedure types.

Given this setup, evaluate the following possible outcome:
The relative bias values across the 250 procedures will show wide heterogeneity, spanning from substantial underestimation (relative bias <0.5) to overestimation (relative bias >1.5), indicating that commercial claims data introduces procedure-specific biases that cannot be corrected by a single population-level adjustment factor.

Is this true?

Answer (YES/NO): NO